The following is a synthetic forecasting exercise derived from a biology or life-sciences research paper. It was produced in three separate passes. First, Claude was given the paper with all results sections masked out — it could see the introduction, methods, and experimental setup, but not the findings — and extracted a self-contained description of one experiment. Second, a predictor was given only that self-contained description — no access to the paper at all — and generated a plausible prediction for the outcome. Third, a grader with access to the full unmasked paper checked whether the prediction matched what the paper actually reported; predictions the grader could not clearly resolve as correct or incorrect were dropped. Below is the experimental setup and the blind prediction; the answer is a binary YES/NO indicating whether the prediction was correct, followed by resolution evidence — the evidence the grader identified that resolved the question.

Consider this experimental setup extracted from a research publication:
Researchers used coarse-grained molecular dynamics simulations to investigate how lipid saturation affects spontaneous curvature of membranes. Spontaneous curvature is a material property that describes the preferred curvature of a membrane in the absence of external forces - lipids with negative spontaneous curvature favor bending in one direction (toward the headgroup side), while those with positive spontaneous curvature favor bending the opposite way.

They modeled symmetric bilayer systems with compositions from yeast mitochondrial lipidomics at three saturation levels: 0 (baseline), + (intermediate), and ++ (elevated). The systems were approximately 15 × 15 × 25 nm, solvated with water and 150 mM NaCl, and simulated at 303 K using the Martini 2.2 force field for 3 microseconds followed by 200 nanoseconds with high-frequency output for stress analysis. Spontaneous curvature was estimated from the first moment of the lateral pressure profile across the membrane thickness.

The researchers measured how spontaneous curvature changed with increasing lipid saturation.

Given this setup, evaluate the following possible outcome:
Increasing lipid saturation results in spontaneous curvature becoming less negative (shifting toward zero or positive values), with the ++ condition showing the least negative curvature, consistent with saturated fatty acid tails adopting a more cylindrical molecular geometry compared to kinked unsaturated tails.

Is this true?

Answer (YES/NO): NO